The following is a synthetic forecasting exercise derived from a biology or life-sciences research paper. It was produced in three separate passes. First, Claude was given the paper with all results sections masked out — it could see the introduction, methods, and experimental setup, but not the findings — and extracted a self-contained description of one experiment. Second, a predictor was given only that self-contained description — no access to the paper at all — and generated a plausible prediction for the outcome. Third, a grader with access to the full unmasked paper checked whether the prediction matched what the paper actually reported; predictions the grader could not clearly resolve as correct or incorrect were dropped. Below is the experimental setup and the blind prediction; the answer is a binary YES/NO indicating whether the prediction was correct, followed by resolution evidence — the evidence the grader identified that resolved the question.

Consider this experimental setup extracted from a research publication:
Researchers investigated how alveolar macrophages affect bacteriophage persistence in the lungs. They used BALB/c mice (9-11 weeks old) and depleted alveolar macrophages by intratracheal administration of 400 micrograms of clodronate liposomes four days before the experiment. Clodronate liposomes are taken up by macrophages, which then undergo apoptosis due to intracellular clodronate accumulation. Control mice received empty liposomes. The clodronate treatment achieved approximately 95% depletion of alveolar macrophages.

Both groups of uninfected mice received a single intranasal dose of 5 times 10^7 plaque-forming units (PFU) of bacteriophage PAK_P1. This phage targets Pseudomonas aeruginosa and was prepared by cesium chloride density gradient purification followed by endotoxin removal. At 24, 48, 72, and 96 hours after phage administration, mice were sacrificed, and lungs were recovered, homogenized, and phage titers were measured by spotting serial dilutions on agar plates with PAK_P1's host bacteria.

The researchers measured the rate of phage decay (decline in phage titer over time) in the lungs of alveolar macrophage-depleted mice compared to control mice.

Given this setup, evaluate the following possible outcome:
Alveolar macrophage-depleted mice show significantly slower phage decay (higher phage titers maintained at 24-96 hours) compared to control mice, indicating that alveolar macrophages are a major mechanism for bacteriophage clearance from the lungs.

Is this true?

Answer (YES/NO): YES